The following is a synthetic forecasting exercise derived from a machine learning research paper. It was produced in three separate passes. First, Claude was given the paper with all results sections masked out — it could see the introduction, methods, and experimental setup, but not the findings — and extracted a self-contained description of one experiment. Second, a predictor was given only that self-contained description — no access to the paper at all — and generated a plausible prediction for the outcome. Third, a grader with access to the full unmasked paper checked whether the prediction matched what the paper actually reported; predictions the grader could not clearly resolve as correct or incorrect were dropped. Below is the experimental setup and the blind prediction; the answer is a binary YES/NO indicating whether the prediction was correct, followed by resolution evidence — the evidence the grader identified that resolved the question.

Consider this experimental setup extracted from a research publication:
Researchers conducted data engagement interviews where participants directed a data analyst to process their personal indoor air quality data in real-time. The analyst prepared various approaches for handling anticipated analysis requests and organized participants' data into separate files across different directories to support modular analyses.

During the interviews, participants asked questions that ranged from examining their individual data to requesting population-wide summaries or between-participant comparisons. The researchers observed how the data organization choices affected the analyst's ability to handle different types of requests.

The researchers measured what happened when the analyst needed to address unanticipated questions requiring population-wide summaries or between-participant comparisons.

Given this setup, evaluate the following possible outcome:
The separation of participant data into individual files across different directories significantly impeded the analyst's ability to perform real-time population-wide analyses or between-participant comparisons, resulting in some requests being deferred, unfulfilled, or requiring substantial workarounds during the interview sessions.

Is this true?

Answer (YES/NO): NO